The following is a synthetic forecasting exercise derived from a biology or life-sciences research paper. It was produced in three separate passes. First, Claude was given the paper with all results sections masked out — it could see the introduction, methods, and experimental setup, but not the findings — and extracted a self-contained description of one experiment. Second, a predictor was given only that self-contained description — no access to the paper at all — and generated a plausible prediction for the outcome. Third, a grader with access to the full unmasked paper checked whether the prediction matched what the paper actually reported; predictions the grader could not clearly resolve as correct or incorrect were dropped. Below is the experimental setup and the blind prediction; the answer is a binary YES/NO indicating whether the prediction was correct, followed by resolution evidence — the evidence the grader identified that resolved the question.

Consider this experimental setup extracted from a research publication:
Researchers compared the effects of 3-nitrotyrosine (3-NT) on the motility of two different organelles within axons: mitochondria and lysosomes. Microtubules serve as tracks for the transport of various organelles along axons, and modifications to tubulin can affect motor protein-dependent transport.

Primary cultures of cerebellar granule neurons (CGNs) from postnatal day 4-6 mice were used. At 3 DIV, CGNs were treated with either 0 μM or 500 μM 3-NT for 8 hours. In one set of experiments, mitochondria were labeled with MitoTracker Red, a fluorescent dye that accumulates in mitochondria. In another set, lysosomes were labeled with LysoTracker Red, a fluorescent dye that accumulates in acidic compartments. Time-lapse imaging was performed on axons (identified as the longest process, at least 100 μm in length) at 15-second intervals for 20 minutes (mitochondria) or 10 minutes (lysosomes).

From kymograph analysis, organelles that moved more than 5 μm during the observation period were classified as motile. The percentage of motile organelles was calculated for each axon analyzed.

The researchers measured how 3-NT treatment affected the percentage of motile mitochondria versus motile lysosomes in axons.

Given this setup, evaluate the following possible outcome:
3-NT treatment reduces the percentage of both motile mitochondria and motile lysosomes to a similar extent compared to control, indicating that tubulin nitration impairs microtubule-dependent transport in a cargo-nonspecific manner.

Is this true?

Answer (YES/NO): NO